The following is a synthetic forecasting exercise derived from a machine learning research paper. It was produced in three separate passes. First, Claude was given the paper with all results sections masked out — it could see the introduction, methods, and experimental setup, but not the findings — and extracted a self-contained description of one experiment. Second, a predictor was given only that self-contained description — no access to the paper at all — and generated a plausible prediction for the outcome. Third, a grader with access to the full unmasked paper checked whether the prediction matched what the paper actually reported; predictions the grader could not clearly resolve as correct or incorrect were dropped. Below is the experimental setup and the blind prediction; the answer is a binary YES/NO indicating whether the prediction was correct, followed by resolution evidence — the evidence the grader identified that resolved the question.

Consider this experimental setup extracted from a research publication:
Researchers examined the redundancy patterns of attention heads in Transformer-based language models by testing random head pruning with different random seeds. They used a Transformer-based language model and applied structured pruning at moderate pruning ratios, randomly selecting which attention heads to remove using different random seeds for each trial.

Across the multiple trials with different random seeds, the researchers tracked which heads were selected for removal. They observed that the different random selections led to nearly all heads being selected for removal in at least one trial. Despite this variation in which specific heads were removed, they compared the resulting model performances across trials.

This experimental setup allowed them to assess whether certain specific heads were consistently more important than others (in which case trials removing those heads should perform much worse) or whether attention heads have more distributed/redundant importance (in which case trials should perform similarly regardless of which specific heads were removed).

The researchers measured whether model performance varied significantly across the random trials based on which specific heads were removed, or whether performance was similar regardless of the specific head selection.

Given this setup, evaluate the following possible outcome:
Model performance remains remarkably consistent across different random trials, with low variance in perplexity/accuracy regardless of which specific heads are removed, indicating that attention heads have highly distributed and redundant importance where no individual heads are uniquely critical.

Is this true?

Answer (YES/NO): YES